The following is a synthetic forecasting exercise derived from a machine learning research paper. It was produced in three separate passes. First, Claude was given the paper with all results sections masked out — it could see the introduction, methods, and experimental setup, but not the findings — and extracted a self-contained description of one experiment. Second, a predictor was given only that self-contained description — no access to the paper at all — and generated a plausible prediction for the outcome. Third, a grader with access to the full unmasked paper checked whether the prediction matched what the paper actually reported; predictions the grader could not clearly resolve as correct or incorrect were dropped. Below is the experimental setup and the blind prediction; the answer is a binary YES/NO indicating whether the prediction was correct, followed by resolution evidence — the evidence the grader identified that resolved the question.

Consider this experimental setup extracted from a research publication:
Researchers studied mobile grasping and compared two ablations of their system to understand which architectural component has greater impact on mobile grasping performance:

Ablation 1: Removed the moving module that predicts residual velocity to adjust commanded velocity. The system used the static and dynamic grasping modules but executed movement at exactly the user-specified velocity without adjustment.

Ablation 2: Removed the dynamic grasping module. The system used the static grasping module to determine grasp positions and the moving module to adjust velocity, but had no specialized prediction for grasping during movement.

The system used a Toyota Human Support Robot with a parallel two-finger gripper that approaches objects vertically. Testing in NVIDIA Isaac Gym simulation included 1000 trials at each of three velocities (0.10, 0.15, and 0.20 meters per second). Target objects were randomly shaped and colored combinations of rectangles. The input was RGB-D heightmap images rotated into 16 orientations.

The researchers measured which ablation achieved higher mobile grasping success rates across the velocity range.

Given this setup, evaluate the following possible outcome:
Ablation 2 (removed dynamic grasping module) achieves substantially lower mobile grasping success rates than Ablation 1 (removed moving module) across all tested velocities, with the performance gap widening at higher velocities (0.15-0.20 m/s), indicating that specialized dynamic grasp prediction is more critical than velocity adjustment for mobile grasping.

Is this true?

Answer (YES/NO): NO